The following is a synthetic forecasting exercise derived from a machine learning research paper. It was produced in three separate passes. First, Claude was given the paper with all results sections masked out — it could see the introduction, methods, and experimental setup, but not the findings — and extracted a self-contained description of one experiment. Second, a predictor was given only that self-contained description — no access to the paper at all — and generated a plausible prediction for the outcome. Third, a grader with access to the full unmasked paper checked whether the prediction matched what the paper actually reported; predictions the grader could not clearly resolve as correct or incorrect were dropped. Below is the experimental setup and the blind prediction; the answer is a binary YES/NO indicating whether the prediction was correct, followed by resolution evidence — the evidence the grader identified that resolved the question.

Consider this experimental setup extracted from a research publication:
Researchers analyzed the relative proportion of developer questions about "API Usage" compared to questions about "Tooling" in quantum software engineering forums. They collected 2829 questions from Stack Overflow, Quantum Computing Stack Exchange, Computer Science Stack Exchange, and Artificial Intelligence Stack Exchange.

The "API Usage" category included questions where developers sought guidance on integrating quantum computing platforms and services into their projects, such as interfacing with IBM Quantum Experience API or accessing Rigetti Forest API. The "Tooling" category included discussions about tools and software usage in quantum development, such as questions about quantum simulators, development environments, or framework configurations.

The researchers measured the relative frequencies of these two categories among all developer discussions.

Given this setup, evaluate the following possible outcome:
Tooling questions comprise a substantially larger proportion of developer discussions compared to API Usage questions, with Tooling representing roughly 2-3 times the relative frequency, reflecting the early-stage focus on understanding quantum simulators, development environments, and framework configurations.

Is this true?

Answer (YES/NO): YES